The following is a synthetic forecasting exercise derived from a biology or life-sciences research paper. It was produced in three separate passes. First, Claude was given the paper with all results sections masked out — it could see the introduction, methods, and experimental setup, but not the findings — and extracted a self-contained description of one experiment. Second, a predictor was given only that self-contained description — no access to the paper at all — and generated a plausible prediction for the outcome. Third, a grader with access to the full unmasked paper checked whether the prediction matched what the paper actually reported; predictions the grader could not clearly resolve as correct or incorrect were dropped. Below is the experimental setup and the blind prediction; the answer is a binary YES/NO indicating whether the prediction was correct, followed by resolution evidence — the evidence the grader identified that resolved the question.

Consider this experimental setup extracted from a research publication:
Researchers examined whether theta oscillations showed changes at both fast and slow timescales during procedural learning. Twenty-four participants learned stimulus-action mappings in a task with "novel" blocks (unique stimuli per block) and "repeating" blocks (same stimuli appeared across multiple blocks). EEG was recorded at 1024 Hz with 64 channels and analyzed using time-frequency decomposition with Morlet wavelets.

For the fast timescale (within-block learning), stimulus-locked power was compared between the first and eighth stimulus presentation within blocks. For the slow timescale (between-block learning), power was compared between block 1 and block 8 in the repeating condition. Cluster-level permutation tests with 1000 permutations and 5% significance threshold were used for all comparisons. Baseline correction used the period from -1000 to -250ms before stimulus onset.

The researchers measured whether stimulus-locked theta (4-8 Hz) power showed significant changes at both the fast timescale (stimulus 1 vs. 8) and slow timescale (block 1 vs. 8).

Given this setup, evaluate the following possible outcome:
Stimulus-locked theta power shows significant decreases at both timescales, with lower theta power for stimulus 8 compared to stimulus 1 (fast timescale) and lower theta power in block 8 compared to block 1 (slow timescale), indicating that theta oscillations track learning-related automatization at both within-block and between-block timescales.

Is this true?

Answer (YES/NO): NO